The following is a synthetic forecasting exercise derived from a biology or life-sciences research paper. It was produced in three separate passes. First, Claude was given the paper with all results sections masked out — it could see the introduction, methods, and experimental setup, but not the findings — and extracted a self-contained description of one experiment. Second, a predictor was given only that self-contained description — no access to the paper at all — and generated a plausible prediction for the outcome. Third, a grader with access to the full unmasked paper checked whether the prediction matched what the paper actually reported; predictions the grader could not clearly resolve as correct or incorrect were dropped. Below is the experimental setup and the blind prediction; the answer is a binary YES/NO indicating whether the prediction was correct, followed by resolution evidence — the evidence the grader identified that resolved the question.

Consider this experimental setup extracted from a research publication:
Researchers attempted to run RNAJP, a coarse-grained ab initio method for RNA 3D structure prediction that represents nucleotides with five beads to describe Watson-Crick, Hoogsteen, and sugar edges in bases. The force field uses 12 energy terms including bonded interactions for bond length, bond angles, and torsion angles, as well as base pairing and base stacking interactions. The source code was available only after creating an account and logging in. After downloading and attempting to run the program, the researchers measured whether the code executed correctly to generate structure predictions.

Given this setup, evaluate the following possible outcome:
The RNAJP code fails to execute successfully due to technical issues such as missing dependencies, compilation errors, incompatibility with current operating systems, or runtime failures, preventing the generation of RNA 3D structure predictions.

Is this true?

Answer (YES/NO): NO